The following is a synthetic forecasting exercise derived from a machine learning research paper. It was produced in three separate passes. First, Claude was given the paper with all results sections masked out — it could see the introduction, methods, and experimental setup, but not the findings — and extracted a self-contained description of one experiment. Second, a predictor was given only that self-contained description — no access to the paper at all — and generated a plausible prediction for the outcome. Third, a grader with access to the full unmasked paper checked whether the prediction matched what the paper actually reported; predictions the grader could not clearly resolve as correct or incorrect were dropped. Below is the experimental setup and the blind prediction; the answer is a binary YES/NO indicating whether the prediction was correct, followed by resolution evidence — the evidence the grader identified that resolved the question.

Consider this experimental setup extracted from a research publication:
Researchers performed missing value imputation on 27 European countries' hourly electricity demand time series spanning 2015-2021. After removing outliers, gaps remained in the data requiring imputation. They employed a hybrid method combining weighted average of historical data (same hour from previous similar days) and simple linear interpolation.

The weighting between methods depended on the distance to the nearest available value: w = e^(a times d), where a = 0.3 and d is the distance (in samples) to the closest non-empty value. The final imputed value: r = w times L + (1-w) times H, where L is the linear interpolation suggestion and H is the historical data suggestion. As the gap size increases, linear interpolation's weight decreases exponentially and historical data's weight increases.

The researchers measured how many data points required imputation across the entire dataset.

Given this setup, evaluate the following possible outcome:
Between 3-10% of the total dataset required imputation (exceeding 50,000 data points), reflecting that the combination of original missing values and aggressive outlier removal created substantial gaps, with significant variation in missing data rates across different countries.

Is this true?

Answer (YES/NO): NO